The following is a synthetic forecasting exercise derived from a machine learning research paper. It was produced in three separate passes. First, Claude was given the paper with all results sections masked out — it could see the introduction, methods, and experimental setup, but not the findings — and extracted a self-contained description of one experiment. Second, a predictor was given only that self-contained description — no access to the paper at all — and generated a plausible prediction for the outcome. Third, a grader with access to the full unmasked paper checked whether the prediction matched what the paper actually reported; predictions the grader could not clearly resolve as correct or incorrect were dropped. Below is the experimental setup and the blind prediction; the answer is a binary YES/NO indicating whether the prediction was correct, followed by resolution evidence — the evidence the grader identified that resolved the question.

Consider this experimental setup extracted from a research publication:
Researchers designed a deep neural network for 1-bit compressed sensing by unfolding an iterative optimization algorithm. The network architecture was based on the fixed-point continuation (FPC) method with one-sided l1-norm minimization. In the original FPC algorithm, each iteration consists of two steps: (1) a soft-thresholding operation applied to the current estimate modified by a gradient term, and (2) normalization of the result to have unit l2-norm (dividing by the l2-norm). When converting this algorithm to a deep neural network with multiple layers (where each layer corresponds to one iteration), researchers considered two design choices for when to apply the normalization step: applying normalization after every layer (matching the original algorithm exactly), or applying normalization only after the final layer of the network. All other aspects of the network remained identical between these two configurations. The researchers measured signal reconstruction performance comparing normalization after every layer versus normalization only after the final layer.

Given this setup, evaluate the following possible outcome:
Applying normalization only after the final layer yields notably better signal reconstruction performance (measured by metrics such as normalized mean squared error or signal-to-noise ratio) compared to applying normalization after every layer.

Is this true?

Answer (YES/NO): YES